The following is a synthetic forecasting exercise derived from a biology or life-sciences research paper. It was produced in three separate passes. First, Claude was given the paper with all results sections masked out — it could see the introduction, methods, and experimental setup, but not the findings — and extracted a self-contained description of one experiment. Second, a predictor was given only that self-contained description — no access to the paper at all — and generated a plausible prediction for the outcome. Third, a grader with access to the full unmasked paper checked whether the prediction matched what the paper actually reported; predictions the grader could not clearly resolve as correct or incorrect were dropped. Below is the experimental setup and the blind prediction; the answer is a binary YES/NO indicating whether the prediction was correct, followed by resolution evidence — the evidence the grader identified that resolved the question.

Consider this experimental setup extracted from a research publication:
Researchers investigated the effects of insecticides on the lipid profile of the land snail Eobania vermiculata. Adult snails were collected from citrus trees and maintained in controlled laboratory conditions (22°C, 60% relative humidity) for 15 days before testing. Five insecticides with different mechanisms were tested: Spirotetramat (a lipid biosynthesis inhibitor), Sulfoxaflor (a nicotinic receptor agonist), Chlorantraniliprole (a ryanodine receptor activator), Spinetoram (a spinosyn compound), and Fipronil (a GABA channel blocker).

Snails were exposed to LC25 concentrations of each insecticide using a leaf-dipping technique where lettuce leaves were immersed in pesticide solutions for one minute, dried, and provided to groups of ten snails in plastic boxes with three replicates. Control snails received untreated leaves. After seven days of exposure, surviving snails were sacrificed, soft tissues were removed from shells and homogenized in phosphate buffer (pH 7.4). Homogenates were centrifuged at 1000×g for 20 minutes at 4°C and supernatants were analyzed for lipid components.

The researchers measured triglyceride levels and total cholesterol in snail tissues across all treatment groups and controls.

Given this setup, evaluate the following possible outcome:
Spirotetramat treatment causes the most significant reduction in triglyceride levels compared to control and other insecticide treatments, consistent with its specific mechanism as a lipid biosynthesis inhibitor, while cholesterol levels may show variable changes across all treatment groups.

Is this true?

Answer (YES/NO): NO